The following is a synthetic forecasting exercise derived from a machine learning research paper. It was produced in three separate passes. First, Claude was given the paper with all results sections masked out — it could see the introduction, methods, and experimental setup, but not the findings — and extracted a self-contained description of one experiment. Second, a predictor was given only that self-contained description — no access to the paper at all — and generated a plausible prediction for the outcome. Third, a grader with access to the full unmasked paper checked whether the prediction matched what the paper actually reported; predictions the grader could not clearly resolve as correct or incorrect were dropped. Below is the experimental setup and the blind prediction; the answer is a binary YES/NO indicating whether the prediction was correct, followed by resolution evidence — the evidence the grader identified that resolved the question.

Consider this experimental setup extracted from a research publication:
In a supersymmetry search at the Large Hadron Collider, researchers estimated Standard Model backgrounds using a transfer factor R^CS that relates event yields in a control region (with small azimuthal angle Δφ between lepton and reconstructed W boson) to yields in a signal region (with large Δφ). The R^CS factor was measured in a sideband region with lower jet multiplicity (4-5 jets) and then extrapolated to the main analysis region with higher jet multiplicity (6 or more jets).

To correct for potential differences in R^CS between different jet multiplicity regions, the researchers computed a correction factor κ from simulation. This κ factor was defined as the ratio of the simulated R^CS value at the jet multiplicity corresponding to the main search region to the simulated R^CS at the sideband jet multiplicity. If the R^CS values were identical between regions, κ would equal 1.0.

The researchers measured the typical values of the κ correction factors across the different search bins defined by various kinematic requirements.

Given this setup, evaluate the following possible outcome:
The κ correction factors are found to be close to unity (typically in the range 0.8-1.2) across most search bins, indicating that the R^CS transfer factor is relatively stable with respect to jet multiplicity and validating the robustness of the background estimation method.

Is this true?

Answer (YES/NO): NO